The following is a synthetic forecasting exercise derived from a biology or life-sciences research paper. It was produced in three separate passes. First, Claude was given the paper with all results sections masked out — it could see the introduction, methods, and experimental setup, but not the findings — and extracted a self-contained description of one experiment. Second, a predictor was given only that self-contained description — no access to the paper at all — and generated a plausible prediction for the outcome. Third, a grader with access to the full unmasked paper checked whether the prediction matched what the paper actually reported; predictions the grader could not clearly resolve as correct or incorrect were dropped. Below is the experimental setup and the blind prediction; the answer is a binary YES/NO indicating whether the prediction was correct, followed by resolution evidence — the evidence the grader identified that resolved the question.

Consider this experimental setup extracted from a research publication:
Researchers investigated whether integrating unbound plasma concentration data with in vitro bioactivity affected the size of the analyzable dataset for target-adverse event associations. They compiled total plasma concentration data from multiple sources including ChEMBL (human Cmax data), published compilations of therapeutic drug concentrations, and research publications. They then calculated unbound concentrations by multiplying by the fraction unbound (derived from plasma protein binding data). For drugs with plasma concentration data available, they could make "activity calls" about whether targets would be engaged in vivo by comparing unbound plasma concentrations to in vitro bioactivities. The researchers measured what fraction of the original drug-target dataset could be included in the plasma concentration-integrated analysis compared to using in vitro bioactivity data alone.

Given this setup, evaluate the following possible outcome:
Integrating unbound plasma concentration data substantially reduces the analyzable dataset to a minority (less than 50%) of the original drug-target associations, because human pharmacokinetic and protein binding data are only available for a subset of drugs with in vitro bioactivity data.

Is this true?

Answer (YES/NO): NO